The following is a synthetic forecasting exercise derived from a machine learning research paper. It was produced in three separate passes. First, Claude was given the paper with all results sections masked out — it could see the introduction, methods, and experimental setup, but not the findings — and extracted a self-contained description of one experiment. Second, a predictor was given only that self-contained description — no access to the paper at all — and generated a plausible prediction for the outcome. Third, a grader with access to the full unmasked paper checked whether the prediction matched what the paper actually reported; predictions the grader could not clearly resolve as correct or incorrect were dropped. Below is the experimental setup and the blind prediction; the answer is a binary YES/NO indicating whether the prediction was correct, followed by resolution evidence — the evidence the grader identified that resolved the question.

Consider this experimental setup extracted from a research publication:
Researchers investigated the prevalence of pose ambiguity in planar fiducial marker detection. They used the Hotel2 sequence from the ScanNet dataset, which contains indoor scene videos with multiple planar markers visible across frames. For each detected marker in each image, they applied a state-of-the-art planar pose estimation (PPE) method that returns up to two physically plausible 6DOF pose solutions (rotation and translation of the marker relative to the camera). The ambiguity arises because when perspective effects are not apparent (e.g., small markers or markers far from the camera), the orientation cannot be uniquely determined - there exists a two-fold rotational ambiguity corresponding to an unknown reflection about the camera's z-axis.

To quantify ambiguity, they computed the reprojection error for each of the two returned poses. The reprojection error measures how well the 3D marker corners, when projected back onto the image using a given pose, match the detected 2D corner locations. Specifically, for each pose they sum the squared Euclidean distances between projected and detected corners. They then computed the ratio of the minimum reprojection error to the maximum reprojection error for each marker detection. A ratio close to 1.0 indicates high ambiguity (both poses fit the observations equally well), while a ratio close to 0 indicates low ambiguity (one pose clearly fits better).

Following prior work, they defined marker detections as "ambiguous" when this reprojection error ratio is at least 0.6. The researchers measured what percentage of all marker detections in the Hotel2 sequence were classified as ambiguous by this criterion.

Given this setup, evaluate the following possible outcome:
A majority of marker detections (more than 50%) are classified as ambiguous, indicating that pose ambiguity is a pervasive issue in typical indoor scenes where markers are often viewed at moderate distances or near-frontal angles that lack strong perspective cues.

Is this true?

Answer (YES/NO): NO